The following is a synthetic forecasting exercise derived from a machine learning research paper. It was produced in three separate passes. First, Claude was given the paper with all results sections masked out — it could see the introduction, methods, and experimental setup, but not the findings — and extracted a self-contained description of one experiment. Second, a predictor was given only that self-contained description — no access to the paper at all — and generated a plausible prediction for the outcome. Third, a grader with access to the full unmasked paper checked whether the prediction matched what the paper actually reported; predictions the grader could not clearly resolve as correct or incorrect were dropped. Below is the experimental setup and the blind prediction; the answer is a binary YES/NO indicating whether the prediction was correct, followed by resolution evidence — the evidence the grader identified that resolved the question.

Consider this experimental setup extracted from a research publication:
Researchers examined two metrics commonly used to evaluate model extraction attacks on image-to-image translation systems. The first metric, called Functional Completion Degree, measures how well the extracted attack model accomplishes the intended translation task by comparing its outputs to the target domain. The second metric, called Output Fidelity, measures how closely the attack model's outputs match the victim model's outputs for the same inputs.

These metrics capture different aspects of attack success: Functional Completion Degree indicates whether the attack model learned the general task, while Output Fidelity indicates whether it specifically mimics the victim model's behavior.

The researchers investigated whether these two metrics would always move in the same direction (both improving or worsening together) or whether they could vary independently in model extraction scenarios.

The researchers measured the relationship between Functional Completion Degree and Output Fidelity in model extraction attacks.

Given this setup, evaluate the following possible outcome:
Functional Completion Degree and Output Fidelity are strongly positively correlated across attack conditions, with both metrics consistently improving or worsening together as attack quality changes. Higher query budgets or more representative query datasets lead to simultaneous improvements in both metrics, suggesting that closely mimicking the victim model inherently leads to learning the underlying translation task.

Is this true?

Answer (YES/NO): YES